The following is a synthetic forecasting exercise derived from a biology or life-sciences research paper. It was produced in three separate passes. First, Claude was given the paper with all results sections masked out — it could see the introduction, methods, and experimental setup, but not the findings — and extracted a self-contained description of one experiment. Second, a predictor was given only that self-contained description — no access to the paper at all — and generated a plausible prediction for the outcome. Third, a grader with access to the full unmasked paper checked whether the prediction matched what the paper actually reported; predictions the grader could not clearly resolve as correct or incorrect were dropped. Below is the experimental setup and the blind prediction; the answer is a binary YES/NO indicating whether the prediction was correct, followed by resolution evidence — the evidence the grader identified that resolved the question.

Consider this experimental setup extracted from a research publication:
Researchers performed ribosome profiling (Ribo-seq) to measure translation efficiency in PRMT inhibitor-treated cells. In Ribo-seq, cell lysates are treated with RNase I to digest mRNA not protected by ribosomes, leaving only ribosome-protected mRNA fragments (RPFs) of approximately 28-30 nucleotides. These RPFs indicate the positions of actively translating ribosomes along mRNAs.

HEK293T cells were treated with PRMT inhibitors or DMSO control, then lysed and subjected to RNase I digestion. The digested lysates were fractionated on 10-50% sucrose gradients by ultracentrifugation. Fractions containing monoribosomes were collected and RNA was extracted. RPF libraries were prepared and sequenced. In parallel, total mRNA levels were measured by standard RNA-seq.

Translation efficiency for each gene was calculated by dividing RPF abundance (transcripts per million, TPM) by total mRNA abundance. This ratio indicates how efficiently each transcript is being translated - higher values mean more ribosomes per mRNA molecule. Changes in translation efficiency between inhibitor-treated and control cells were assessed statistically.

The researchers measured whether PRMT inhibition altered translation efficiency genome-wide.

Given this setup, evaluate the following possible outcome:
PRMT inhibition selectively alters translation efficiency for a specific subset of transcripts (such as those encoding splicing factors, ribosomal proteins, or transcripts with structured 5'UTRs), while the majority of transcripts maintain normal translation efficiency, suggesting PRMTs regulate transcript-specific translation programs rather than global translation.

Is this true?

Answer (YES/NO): NO